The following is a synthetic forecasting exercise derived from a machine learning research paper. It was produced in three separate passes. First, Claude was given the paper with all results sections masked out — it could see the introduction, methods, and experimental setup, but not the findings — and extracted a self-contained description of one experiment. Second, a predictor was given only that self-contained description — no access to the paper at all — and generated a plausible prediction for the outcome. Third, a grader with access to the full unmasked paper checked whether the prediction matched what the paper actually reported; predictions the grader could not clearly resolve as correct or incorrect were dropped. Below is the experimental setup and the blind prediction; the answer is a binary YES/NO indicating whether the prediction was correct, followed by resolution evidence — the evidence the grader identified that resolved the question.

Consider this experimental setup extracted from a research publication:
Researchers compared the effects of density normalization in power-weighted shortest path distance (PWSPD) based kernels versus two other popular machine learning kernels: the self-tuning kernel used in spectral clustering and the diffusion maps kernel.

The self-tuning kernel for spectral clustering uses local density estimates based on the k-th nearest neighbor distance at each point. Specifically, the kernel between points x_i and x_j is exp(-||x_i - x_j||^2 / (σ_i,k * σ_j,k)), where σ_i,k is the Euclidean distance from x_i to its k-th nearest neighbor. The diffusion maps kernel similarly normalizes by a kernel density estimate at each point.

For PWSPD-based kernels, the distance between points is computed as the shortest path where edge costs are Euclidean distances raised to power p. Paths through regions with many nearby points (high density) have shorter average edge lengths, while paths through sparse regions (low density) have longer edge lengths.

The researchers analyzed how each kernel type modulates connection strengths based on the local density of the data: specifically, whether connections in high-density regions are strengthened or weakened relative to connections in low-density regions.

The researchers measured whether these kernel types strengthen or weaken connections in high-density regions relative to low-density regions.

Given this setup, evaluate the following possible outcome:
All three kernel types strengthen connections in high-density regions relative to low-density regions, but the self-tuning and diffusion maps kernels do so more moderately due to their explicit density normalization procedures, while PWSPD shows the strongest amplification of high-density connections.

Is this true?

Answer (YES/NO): NO